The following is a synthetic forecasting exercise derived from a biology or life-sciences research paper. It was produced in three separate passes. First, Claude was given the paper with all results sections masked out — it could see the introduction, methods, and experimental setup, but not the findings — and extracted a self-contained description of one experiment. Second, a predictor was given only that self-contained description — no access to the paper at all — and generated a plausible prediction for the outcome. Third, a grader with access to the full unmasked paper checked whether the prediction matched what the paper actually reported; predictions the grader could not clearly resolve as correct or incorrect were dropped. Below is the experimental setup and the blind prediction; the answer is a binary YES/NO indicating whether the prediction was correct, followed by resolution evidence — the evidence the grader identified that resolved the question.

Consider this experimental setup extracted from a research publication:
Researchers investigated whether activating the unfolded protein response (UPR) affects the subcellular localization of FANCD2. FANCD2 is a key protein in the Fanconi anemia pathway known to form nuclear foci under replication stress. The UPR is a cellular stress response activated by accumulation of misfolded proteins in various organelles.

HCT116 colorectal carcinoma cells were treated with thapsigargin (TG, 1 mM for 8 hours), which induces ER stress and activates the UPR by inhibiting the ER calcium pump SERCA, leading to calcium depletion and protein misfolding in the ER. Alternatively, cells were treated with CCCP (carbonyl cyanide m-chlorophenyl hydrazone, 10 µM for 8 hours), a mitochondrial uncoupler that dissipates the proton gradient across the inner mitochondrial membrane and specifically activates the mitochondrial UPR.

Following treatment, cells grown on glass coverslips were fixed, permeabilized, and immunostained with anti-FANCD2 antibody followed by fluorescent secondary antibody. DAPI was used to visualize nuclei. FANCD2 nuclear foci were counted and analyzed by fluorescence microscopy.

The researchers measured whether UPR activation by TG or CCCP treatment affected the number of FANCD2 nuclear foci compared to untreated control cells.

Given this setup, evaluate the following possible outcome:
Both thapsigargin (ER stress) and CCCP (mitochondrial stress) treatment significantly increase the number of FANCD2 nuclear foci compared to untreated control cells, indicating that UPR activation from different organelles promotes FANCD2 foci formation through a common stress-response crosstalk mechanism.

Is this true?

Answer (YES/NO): YES